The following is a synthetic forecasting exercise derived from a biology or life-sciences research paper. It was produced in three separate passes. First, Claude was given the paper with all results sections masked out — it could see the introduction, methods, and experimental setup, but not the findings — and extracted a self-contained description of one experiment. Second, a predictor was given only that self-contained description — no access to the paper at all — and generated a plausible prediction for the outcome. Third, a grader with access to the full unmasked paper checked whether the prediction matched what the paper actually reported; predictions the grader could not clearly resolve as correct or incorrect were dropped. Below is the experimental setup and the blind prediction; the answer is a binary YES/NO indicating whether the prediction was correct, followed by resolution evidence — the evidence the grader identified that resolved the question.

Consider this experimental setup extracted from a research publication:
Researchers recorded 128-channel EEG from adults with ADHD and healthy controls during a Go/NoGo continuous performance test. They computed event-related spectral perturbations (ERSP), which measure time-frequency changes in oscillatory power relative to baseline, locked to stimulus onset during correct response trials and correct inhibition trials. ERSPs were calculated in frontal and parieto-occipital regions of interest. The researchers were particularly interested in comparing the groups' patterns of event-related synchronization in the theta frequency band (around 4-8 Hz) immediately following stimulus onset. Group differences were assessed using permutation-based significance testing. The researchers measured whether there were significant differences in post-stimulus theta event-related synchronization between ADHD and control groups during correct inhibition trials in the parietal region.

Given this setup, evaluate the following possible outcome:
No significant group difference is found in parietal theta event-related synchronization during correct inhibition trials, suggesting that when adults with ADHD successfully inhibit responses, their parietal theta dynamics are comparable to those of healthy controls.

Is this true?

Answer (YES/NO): NO